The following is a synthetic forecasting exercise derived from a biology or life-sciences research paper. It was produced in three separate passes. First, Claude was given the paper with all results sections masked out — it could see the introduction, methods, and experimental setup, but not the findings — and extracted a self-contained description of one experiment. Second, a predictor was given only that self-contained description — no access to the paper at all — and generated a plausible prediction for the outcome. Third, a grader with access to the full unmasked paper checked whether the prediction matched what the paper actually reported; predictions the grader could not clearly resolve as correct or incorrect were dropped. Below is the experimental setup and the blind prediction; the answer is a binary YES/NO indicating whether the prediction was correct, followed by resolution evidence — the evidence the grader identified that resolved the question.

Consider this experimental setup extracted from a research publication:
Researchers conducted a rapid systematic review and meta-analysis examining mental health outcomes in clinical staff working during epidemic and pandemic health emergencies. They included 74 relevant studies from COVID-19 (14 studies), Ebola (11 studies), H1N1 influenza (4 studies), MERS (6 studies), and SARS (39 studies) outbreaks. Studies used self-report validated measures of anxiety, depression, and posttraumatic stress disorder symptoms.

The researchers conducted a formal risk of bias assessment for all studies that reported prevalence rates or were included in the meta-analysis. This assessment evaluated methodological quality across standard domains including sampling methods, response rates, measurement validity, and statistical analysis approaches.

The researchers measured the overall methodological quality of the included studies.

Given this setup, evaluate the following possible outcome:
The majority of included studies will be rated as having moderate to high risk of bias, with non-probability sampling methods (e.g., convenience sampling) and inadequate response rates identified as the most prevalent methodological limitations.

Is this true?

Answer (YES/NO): NO